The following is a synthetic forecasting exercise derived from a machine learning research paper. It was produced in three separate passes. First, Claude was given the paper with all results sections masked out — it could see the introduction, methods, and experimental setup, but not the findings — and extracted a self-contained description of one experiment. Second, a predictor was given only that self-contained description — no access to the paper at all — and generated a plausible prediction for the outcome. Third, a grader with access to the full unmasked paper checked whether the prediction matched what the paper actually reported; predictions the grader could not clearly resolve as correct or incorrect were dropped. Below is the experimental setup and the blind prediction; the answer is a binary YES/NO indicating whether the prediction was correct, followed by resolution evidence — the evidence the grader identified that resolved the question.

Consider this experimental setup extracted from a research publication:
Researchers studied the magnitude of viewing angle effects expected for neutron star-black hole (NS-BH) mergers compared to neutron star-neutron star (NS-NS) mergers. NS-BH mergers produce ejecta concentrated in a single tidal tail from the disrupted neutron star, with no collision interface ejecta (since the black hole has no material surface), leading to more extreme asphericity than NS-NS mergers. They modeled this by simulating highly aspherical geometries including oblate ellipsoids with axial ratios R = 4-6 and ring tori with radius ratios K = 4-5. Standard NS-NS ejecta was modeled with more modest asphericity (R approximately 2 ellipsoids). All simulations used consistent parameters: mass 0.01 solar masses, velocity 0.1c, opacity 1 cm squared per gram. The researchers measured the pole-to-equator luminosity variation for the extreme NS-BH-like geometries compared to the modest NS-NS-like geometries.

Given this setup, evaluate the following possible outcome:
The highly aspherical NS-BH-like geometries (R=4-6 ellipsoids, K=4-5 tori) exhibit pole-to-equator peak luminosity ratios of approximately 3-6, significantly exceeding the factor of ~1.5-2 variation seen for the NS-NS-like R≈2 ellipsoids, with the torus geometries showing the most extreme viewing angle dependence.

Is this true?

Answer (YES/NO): NO